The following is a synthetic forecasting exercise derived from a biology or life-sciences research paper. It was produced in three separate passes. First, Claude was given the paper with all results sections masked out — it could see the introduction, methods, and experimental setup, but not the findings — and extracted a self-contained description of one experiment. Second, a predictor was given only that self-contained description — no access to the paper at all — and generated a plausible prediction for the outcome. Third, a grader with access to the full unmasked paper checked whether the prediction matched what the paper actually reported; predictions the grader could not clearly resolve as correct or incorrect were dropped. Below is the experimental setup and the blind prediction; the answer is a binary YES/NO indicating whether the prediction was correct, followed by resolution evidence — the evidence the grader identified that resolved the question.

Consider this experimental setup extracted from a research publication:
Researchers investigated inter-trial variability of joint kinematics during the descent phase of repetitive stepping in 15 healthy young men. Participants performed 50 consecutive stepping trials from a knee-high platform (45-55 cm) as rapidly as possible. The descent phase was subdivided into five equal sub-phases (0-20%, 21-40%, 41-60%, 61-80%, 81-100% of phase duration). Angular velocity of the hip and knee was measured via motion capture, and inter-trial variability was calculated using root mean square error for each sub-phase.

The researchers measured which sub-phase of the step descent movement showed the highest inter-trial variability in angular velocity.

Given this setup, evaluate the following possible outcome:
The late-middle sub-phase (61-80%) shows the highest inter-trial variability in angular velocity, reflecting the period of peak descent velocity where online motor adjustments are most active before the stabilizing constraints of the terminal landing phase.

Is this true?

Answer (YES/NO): NO